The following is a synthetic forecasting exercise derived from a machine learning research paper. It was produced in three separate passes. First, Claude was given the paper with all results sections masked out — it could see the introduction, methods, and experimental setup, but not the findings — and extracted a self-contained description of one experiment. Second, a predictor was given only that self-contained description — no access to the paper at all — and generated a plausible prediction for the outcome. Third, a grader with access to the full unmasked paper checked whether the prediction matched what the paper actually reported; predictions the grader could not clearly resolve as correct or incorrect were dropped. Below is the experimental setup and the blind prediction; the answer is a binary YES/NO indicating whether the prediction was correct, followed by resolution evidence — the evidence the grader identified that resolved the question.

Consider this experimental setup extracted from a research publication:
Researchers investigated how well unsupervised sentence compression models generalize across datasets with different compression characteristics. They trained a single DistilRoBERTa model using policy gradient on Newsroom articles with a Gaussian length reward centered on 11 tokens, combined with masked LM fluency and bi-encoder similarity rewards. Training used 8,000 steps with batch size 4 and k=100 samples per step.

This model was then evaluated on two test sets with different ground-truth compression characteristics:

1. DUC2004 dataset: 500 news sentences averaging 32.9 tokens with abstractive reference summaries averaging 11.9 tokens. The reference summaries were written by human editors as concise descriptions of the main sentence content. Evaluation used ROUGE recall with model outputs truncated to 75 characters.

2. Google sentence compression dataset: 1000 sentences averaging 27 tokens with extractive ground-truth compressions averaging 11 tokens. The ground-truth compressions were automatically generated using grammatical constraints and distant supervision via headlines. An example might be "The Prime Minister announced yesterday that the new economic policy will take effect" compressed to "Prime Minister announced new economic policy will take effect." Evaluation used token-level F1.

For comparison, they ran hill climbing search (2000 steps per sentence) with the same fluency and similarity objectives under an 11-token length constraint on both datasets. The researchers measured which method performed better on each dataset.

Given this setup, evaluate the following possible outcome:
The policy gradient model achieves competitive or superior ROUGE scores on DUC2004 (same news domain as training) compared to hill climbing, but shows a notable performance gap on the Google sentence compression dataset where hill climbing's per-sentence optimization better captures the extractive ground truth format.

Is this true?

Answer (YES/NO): NO